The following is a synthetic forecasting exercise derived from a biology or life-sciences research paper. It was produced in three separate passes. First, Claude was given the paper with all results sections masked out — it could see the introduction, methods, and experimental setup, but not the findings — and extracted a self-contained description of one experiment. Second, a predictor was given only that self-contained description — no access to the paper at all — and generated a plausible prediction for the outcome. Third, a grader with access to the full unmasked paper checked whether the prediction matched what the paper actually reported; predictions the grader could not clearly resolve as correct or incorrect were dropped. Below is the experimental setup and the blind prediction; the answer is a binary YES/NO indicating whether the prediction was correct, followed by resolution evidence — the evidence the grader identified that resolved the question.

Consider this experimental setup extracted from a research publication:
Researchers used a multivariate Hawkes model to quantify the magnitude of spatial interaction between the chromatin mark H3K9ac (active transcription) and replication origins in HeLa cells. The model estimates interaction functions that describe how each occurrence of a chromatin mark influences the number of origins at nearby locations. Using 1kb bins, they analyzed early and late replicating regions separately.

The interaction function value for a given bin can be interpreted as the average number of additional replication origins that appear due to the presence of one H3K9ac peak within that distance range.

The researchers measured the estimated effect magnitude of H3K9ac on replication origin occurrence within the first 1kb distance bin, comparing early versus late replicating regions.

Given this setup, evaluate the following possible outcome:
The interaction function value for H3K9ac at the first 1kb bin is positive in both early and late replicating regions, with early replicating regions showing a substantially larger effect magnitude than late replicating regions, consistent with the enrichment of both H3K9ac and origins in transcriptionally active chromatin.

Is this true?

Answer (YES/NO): NO